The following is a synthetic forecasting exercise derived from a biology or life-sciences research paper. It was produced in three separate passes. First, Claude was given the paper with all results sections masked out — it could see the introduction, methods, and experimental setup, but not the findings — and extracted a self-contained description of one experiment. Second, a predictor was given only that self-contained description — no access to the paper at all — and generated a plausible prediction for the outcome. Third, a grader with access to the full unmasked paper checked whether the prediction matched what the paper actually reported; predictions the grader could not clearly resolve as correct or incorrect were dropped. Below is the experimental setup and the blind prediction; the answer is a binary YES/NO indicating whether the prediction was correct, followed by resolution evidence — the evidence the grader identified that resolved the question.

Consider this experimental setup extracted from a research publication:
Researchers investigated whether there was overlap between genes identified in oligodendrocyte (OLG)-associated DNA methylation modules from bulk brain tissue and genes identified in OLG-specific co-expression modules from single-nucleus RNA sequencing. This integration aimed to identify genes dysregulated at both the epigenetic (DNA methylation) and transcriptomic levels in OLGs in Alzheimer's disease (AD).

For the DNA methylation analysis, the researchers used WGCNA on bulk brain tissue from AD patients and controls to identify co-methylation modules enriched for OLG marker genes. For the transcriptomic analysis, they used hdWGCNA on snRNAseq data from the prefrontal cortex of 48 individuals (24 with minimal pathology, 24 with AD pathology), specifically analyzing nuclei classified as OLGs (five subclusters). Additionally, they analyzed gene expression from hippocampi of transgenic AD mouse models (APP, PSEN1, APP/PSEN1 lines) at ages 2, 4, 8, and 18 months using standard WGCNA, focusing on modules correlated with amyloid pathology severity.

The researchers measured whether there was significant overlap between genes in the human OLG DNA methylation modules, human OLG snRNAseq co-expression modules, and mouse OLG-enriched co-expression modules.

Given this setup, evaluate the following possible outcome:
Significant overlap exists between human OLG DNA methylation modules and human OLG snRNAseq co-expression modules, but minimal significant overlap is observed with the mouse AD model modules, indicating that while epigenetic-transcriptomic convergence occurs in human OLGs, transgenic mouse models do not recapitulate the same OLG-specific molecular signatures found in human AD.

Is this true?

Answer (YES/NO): NO